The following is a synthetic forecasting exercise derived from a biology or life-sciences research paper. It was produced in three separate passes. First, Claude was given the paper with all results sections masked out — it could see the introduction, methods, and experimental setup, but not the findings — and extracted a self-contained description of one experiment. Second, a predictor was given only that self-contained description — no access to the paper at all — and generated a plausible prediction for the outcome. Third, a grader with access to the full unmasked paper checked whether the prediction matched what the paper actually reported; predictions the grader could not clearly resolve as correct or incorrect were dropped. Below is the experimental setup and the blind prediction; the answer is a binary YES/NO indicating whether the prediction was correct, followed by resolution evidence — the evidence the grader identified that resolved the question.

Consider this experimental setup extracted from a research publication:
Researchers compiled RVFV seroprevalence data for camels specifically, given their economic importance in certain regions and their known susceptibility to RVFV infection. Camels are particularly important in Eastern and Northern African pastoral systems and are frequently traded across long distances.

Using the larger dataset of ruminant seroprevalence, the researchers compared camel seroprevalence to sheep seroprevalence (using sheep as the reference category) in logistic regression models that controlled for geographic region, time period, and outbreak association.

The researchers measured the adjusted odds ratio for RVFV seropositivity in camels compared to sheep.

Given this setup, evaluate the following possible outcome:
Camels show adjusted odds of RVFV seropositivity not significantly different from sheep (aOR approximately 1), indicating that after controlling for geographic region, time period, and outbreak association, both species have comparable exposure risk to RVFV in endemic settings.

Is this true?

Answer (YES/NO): NO